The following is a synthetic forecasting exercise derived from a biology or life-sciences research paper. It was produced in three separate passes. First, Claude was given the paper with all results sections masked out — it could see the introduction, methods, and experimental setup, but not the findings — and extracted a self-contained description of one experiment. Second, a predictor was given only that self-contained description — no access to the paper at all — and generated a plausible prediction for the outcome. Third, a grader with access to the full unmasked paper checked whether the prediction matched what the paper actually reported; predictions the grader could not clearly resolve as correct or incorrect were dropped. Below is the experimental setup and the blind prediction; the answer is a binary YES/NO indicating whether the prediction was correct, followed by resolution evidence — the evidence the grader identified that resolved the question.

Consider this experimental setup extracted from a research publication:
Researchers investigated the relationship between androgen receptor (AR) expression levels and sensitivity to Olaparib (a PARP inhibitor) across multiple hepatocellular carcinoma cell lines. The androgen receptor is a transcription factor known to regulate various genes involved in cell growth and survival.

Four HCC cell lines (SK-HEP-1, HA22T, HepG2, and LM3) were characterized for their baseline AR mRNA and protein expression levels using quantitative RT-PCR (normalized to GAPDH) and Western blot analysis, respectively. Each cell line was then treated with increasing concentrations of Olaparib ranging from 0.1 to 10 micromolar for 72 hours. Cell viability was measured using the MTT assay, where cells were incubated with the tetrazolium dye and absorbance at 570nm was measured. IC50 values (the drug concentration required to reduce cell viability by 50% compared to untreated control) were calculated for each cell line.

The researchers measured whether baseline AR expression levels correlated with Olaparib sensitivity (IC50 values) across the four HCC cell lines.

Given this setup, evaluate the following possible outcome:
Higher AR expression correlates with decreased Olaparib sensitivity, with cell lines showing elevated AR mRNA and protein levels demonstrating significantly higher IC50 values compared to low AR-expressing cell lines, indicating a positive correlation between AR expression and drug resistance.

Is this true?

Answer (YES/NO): YES